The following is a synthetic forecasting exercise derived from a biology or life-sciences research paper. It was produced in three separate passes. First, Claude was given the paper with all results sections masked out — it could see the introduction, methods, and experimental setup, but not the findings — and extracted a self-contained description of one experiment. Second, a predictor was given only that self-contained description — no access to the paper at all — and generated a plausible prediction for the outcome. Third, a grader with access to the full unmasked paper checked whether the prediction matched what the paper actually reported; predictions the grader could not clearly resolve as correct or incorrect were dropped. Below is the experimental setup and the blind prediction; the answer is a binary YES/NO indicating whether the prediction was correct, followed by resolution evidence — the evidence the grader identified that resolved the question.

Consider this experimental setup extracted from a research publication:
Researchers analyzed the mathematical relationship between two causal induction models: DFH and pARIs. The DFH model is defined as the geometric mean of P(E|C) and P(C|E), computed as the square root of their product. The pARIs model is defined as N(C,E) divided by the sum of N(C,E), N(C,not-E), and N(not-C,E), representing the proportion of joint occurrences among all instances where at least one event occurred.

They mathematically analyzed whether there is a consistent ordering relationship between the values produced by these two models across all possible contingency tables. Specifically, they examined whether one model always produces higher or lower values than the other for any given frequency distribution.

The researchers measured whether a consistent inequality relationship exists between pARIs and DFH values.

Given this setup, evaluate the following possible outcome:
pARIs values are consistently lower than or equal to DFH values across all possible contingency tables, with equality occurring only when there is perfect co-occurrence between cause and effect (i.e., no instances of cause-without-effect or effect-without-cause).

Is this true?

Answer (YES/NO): NO